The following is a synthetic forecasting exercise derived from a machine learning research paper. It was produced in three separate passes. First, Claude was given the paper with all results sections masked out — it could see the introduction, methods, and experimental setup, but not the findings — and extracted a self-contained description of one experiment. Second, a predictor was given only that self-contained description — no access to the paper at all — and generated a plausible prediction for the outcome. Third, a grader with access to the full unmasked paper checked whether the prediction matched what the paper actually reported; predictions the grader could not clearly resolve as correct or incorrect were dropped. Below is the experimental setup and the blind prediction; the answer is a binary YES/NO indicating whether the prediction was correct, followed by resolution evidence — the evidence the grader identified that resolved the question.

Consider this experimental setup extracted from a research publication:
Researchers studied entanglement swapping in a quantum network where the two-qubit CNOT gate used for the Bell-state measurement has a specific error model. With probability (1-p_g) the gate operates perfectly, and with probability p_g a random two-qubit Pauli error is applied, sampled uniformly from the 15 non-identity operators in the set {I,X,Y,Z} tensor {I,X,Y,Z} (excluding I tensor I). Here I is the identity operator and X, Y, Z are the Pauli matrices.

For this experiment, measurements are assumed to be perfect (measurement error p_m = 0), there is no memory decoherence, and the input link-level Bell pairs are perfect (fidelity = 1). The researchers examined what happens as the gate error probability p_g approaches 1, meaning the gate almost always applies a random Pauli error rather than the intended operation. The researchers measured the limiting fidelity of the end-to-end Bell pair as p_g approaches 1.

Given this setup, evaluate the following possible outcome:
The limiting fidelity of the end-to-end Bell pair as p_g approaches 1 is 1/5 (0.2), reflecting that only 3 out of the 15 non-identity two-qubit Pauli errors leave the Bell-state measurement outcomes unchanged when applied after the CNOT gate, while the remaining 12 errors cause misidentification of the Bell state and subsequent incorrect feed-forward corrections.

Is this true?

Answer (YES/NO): YES